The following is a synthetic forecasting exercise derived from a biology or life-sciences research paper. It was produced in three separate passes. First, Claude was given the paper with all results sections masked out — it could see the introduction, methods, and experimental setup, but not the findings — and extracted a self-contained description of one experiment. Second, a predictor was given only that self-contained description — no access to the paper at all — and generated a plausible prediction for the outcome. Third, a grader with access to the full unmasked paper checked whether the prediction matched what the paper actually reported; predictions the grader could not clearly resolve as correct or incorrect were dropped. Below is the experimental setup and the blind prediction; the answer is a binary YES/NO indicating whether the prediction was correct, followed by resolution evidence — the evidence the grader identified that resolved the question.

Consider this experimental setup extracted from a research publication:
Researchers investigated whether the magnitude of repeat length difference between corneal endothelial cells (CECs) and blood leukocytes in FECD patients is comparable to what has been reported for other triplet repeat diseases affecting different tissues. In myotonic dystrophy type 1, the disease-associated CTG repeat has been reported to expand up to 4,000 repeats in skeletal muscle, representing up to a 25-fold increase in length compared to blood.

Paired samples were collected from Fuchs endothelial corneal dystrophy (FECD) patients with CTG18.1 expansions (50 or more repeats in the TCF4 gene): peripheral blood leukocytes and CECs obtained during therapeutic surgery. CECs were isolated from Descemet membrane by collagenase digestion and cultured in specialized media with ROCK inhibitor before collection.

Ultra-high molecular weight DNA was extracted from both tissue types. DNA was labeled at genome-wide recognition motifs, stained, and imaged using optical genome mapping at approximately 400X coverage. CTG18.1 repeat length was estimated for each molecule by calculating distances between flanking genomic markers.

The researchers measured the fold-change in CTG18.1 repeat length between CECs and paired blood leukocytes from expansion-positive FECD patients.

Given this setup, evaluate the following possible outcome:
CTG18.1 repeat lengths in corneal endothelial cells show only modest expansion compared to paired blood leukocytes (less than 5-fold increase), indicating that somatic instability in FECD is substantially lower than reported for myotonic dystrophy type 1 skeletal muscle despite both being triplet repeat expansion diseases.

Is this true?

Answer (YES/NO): NO